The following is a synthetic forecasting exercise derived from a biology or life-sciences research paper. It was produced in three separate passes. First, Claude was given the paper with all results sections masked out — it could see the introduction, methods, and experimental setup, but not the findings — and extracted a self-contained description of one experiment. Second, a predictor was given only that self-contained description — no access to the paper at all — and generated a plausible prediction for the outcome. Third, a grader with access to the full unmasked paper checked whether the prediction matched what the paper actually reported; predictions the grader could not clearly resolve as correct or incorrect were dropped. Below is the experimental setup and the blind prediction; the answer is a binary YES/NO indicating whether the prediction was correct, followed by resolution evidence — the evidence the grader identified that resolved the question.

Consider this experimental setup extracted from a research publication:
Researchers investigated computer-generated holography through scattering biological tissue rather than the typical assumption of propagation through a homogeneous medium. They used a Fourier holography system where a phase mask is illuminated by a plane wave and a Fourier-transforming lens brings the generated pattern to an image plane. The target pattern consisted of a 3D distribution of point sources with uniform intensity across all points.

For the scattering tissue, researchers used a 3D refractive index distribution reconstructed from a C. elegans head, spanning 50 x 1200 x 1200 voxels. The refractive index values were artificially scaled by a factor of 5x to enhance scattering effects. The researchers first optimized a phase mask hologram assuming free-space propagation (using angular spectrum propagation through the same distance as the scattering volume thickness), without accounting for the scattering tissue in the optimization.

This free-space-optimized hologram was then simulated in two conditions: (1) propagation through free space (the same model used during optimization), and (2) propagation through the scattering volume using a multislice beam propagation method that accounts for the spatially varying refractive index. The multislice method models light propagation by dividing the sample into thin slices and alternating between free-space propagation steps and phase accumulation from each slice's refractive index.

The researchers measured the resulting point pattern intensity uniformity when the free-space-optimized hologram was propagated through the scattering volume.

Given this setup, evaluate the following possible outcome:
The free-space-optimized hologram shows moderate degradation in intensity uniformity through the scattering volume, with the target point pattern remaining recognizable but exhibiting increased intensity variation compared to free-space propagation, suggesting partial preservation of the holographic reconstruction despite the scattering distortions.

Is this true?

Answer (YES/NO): NO